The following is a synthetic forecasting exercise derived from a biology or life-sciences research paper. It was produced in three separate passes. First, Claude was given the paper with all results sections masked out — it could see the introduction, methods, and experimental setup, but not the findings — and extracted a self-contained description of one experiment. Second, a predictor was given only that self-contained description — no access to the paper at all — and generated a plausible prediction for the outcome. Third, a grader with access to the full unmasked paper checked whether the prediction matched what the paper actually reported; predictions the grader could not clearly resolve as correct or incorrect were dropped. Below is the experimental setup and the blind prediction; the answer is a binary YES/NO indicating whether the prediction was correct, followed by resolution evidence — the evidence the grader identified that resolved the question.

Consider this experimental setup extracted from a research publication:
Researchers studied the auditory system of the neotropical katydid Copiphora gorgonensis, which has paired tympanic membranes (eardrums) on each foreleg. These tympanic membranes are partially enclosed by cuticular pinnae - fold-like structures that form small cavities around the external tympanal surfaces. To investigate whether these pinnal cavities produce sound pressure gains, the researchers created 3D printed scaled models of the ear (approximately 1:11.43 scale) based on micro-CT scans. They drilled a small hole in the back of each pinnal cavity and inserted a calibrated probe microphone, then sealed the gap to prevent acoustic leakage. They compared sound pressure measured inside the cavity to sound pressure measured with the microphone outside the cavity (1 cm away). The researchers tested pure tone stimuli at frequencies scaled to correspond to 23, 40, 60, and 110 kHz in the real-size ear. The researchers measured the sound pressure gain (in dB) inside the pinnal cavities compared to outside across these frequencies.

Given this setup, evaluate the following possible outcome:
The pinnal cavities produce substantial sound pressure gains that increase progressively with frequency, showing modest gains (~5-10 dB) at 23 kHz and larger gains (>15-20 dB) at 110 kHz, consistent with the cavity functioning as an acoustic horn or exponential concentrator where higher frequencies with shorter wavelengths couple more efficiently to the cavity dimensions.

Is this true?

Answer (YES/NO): NO